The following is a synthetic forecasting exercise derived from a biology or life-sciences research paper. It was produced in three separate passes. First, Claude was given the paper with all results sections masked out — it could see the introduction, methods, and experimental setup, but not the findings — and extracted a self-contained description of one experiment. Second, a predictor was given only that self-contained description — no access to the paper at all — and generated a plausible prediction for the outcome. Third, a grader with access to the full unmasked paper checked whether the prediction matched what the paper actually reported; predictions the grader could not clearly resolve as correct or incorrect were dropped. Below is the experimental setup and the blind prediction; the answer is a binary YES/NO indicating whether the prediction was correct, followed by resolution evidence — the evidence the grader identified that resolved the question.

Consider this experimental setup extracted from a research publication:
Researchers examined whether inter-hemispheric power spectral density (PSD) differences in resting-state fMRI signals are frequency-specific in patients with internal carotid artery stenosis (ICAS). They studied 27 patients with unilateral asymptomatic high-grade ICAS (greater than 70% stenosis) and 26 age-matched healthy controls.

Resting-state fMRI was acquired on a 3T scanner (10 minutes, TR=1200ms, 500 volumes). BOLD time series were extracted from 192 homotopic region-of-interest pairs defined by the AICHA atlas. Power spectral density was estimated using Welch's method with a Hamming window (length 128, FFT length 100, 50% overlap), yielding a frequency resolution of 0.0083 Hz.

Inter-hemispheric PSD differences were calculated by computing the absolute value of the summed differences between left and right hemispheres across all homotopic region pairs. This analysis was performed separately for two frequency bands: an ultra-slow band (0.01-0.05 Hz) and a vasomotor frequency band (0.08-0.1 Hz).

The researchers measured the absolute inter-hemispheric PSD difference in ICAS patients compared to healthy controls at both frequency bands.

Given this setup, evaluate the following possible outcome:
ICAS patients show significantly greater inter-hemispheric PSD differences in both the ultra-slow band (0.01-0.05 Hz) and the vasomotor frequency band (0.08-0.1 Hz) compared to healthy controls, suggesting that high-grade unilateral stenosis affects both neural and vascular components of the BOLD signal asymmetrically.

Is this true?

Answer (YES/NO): NO